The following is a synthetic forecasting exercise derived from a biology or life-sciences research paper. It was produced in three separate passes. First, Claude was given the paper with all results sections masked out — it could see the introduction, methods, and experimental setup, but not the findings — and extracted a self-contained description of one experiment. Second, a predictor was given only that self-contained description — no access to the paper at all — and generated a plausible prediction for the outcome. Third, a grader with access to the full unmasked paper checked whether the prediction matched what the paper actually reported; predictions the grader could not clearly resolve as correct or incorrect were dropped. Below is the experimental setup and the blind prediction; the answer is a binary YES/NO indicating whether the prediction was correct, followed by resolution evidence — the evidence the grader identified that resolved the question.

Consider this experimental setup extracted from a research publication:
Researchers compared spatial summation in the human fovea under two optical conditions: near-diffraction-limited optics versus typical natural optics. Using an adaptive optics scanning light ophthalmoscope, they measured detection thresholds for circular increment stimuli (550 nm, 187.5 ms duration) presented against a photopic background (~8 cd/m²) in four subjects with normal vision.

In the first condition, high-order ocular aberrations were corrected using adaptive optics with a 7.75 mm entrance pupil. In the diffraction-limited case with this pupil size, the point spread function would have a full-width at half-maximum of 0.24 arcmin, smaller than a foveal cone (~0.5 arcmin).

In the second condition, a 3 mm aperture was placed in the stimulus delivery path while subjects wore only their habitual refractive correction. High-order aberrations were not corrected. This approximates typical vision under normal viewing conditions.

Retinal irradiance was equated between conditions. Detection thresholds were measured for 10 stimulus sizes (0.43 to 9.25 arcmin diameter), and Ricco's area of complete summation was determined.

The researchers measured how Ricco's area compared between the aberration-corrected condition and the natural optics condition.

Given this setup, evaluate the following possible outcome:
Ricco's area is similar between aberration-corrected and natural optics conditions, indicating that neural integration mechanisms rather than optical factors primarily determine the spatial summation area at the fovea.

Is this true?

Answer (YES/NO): YES